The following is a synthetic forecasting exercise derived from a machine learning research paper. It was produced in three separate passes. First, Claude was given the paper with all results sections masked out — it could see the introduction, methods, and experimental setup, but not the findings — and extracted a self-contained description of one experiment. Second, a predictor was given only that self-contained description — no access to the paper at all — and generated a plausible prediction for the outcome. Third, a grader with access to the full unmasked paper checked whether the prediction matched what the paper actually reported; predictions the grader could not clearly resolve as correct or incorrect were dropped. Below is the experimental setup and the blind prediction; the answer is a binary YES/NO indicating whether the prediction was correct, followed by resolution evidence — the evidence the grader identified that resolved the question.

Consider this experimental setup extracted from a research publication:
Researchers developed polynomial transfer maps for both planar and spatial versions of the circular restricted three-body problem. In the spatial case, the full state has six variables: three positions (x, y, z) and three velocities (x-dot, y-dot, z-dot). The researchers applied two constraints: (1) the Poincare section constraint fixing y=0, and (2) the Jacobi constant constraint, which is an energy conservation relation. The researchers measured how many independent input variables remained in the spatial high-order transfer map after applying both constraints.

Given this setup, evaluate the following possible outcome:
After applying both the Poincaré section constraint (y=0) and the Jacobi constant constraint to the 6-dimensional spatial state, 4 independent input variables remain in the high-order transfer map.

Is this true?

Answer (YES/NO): YES